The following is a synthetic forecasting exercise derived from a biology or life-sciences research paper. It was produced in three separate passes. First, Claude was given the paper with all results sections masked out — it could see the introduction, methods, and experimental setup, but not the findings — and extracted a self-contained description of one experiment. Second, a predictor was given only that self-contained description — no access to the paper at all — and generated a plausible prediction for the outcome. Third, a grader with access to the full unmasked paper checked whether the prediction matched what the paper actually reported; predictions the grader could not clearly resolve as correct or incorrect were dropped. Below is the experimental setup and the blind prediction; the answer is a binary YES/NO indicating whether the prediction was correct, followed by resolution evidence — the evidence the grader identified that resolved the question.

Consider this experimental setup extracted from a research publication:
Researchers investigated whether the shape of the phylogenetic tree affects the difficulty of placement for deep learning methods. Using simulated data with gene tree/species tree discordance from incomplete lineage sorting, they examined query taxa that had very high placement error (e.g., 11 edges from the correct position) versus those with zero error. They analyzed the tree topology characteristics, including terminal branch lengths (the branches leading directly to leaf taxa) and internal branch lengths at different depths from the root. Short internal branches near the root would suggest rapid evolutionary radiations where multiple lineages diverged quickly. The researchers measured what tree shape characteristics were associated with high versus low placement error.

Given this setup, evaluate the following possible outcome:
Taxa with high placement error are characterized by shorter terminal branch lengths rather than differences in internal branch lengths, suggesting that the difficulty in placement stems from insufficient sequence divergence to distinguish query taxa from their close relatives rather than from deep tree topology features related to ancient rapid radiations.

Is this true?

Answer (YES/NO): NO